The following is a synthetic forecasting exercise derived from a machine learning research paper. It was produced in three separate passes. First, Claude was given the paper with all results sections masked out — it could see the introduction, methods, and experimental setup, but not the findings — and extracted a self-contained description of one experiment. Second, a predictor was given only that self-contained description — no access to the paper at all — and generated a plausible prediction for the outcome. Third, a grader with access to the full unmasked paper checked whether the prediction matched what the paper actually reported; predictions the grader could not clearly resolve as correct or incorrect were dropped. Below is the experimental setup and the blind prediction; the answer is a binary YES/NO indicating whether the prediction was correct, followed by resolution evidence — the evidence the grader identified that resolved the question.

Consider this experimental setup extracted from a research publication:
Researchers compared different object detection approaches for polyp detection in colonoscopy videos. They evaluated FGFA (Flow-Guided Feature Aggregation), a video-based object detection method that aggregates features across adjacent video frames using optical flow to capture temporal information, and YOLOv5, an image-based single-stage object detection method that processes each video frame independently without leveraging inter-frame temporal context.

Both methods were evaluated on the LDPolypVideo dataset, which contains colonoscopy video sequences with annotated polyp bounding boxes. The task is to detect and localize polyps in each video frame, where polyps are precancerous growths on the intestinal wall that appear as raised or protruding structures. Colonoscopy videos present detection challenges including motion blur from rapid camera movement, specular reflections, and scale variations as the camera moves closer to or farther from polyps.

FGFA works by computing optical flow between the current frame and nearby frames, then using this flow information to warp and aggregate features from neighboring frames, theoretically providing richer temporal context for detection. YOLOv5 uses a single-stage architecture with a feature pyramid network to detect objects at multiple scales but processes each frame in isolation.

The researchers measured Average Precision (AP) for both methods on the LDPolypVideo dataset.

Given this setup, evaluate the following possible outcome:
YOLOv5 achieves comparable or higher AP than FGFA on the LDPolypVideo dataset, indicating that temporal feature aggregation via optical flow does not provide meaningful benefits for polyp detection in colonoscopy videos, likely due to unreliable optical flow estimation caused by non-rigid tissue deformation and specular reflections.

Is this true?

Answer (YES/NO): YES